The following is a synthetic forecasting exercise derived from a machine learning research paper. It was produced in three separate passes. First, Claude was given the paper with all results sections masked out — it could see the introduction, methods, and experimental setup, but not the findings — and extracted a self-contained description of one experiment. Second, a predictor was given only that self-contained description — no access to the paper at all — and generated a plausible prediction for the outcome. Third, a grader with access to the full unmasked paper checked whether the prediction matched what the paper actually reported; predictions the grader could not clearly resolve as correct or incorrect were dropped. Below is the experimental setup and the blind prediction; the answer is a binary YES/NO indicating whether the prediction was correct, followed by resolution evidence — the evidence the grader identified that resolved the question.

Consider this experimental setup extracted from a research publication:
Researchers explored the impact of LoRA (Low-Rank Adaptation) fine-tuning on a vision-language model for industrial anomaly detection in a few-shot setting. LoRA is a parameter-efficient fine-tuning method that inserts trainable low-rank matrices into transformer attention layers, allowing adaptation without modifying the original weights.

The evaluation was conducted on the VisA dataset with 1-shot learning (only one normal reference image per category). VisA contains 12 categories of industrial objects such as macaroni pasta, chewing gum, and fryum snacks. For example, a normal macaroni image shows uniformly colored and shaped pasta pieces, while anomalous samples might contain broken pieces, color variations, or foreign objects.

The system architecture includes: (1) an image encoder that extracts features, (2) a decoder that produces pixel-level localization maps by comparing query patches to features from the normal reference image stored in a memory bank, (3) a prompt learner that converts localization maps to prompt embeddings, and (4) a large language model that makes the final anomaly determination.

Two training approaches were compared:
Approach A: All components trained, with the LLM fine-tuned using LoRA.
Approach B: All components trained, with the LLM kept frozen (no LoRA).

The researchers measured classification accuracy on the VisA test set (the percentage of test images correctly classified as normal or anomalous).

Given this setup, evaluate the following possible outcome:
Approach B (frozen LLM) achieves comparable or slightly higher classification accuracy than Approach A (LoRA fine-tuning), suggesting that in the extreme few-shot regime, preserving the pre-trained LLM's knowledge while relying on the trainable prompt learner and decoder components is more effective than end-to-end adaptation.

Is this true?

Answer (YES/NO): YES